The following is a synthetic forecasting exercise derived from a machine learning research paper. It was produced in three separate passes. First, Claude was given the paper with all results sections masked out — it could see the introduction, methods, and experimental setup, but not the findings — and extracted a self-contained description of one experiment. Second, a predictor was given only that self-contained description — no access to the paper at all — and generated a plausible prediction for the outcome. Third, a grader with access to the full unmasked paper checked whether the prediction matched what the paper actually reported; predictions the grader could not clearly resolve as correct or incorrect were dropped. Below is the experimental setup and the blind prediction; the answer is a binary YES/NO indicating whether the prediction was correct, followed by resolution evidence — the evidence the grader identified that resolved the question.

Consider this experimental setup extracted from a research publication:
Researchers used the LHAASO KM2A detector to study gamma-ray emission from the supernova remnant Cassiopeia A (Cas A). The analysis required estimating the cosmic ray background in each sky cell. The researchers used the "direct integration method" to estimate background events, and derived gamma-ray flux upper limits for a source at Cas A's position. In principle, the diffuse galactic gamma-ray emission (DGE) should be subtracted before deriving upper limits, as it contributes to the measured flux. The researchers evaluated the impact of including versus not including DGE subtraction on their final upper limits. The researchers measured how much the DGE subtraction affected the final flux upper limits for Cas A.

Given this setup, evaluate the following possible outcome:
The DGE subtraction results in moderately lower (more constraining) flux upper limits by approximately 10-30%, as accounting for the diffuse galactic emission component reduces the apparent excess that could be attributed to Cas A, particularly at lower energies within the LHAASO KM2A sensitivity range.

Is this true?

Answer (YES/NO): NO